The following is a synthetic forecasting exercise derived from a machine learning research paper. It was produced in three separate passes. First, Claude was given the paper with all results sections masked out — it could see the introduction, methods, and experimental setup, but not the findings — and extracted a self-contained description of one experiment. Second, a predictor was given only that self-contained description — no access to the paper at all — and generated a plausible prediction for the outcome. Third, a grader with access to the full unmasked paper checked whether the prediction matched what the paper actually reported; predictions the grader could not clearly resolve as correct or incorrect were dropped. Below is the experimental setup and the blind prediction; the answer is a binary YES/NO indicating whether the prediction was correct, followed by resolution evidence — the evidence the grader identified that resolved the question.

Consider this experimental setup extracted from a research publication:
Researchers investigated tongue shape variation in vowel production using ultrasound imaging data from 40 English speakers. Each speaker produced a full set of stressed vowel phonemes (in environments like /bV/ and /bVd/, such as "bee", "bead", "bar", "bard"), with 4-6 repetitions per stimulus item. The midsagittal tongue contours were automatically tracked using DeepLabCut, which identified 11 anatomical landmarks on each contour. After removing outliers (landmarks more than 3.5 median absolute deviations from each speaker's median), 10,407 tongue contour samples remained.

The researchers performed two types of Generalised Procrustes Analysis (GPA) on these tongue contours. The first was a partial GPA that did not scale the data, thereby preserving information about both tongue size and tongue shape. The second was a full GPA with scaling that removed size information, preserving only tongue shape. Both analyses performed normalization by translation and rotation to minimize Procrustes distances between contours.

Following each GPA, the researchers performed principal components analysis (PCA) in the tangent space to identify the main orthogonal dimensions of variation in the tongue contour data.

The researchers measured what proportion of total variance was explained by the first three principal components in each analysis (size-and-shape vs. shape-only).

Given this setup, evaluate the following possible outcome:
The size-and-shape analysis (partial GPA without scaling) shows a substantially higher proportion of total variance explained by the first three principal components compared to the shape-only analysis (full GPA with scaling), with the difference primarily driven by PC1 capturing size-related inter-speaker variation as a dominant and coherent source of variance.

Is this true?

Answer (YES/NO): NO